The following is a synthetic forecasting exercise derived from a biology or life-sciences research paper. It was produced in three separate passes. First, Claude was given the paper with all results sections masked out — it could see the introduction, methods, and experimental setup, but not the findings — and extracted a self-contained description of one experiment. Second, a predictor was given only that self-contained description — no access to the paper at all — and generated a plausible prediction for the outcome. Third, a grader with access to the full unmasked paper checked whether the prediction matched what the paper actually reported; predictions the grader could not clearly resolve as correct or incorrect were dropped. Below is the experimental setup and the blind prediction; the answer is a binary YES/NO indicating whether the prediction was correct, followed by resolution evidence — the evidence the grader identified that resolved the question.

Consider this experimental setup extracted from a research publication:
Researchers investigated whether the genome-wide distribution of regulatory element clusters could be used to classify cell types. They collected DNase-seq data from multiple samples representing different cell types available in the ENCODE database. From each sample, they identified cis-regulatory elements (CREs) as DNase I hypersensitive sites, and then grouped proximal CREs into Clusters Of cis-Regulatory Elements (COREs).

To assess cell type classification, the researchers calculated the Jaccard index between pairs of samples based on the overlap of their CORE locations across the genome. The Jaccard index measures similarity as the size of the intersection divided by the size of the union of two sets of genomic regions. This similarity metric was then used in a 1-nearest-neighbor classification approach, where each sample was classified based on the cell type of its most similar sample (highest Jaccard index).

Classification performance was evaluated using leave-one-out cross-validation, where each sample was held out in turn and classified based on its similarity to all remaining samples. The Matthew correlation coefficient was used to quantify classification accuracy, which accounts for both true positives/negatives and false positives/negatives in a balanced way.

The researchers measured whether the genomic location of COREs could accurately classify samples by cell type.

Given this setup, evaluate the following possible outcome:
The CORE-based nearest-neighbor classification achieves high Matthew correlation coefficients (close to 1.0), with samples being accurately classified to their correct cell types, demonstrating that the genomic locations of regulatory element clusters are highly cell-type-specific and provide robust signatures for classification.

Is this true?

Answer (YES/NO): YES